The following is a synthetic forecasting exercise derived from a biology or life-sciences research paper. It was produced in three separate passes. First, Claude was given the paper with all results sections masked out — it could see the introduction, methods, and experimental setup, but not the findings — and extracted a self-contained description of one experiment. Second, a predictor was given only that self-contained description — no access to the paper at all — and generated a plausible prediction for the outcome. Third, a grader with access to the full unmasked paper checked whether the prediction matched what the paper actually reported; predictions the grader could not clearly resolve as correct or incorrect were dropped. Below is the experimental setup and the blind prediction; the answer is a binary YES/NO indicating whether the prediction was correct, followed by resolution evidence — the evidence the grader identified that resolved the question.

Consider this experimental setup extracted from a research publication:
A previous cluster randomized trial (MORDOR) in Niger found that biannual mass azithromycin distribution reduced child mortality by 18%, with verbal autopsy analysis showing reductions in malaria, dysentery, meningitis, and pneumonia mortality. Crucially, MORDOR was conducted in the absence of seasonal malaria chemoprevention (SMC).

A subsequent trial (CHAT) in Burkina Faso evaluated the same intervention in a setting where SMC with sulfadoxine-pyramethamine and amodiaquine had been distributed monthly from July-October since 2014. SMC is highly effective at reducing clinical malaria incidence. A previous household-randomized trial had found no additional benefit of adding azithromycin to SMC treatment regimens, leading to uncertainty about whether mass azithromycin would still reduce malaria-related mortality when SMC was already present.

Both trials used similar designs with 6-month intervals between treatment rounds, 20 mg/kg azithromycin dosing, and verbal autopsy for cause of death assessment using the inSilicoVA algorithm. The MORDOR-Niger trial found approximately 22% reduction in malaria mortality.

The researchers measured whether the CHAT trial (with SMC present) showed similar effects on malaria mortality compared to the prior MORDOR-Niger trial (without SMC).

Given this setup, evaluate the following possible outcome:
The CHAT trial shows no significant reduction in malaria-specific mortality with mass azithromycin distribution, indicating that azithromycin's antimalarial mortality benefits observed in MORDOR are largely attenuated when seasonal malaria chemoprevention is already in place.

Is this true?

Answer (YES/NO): NO